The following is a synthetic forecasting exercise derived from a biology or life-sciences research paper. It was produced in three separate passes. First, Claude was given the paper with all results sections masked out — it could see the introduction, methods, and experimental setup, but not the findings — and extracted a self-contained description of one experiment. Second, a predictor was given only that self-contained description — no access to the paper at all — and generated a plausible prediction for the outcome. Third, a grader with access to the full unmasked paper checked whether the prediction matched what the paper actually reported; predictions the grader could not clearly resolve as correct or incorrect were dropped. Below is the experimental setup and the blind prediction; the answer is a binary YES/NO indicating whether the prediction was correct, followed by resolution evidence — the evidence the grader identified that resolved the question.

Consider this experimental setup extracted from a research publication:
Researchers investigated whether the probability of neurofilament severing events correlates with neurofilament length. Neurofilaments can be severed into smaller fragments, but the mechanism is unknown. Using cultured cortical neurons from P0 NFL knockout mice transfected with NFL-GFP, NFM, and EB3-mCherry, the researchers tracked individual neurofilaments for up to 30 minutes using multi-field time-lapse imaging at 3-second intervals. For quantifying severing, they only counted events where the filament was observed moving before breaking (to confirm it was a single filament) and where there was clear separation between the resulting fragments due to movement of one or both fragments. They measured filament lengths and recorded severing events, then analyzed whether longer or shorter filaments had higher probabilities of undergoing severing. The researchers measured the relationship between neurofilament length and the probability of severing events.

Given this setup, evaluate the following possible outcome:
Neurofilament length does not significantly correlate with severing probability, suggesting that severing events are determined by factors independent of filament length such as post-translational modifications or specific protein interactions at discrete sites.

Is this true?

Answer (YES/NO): NO